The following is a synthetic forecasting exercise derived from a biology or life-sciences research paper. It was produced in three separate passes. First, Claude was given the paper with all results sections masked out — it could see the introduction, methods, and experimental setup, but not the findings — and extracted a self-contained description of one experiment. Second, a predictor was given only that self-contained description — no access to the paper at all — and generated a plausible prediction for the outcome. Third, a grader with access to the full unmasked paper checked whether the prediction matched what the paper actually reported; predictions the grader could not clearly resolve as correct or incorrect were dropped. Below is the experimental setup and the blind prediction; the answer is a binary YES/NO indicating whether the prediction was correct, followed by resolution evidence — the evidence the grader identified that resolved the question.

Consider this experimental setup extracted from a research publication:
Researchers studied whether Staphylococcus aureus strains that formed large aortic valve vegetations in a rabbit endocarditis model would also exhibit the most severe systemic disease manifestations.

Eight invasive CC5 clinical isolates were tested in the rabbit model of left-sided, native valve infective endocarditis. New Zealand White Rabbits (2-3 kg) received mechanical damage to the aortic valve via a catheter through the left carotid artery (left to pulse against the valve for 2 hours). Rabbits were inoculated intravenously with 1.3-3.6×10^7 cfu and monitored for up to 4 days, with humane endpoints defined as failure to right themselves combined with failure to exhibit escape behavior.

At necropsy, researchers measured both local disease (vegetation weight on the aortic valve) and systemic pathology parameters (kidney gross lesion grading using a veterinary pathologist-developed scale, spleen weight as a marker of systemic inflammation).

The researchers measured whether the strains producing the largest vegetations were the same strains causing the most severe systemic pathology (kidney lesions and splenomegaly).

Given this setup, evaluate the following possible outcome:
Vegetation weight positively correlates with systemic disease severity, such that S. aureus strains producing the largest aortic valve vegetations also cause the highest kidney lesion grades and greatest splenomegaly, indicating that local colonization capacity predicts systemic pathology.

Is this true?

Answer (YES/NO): NO